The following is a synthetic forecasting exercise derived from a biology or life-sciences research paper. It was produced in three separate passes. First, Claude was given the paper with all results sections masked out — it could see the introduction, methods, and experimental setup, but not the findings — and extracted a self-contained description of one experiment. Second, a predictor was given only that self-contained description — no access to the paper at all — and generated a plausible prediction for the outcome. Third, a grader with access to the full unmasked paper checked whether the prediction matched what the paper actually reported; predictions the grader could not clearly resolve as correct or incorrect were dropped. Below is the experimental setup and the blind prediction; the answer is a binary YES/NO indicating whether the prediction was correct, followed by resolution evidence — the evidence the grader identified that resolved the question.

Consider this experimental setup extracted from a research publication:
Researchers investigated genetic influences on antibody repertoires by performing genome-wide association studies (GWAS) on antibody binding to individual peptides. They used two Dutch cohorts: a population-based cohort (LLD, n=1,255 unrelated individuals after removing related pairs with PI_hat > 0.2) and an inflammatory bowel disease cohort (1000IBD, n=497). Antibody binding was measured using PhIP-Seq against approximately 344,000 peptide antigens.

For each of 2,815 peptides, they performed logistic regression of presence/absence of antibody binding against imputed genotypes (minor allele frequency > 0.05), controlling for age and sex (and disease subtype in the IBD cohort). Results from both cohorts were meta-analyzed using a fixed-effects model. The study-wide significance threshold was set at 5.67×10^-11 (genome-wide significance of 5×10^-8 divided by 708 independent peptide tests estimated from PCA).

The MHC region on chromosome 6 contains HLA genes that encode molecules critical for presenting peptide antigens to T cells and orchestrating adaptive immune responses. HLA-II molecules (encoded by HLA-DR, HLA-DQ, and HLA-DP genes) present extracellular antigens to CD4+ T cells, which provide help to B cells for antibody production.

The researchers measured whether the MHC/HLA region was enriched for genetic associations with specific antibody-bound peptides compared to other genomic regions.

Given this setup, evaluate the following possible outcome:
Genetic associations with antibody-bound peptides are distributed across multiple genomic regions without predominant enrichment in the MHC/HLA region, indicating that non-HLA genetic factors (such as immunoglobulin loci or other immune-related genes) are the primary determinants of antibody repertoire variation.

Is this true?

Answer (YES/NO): NO